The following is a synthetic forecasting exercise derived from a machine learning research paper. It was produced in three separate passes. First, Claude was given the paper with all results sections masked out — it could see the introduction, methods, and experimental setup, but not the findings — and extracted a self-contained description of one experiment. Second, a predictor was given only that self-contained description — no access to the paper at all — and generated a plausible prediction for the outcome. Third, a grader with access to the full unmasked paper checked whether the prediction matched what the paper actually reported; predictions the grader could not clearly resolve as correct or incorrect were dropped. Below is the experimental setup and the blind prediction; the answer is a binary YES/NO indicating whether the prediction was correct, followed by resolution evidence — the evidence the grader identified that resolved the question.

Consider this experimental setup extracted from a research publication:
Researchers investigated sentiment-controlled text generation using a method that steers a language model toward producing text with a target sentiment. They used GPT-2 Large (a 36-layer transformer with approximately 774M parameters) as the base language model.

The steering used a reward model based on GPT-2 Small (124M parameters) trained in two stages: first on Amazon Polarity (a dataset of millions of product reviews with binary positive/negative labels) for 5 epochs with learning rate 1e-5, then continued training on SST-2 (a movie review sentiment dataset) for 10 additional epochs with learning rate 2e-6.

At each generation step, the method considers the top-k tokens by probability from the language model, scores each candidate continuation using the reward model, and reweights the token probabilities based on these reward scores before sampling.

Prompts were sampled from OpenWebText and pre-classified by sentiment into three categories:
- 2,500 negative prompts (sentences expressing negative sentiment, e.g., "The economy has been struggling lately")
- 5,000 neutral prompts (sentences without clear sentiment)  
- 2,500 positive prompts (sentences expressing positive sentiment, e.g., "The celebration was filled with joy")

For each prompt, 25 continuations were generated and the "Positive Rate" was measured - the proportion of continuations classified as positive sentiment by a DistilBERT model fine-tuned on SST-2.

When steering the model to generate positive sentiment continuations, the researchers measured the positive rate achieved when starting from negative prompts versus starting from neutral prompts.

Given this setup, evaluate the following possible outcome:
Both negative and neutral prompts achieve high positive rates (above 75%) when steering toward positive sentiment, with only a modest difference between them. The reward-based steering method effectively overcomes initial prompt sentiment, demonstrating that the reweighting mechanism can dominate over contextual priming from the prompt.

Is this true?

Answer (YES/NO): NO